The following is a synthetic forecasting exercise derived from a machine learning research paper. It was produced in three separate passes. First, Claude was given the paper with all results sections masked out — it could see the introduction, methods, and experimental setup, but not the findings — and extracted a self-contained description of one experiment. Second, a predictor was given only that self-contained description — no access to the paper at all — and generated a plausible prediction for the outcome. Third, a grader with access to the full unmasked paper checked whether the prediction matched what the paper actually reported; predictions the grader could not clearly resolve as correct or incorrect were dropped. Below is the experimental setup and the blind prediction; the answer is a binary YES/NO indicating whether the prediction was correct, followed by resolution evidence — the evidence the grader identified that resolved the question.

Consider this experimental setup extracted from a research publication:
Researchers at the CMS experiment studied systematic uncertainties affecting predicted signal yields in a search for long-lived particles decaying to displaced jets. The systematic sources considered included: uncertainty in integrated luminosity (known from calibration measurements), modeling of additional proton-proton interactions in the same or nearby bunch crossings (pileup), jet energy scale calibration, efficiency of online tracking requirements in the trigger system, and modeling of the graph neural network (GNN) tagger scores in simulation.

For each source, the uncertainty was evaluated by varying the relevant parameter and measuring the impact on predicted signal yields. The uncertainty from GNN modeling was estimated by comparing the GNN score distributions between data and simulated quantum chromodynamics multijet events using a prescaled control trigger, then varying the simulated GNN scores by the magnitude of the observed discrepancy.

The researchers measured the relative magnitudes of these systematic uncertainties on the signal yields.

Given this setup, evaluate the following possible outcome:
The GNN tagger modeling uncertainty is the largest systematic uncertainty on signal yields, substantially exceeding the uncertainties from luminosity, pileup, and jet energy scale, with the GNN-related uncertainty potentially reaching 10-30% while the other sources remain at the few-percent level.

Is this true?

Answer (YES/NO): NO